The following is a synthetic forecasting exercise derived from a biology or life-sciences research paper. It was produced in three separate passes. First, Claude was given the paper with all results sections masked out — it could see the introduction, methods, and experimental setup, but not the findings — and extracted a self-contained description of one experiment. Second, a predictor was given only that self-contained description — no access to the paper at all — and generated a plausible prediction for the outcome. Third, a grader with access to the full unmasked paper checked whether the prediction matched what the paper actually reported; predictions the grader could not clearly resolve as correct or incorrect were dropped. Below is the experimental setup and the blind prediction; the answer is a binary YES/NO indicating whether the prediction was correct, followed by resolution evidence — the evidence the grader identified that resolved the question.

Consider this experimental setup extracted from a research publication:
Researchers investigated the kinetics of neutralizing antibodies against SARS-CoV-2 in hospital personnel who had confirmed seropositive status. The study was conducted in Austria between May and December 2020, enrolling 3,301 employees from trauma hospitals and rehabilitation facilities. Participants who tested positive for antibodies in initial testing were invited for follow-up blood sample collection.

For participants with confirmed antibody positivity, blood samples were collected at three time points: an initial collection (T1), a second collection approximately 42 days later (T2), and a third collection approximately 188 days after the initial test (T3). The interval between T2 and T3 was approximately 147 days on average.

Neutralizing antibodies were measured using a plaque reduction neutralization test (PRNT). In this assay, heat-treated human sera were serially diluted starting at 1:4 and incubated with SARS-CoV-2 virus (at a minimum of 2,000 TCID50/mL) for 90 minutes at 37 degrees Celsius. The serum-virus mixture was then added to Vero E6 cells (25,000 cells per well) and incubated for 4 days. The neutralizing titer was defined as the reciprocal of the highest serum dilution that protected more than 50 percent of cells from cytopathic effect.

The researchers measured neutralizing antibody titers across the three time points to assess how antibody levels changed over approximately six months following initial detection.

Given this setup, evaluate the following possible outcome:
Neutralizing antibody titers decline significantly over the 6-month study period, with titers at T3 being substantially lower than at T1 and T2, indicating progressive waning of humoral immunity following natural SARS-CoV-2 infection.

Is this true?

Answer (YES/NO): YES